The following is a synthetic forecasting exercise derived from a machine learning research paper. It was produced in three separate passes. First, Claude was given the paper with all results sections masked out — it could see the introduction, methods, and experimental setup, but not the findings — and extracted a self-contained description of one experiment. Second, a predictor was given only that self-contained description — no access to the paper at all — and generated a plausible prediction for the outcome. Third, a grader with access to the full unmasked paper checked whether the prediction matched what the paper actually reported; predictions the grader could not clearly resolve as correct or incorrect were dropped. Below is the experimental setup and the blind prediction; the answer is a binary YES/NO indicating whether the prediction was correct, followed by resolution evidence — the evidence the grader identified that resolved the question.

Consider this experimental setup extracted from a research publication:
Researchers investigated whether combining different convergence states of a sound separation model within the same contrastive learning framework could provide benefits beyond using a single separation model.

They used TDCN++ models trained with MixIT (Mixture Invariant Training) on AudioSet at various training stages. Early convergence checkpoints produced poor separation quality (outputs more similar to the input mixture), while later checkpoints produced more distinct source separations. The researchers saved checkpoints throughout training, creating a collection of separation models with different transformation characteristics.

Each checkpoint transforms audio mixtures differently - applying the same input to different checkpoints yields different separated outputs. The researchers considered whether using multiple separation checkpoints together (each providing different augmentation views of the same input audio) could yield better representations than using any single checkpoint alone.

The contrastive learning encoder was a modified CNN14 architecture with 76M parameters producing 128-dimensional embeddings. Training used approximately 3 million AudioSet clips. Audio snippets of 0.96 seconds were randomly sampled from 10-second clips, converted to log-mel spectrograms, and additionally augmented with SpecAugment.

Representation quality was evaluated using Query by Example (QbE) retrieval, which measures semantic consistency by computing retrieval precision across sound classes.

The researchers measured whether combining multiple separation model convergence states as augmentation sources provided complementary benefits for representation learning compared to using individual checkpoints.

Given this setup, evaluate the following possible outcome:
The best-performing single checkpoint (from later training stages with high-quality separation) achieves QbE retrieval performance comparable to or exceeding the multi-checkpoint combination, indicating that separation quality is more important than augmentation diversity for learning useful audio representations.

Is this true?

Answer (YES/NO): NO